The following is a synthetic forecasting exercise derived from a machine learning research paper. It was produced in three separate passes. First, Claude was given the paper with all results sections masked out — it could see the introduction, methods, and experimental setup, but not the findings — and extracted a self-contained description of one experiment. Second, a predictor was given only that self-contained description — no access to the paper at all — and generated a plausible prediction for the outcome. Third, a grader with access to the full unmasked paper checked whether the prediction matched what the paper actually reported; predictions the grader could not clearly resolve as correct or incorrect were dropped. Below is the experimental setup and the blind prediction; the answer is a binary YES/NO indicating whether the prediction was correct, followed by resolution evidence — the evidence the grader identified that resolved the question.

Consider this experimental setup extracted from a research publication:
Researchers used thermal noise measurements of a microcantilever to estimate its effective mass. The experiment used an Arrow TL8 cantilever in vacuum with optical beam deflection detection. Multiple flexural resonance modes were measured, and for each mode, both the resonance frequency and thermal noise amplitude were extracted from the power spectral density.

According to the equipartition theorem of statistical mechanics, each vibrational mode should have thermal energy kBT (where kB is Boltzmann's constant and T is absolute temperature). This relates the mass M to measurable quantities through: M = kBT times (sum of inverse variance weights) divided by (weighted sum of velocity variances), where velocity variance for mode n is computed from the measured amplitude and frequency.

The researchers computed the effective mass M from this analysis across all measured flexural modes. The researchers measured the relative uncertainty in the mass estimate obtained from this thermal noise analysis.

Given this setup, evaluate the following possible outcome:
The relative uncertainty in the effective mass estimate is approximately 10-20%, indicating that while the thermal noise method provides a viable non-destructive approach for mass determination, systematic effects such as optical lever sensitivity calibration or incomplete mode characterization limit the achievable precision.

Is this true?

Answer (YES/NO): NO